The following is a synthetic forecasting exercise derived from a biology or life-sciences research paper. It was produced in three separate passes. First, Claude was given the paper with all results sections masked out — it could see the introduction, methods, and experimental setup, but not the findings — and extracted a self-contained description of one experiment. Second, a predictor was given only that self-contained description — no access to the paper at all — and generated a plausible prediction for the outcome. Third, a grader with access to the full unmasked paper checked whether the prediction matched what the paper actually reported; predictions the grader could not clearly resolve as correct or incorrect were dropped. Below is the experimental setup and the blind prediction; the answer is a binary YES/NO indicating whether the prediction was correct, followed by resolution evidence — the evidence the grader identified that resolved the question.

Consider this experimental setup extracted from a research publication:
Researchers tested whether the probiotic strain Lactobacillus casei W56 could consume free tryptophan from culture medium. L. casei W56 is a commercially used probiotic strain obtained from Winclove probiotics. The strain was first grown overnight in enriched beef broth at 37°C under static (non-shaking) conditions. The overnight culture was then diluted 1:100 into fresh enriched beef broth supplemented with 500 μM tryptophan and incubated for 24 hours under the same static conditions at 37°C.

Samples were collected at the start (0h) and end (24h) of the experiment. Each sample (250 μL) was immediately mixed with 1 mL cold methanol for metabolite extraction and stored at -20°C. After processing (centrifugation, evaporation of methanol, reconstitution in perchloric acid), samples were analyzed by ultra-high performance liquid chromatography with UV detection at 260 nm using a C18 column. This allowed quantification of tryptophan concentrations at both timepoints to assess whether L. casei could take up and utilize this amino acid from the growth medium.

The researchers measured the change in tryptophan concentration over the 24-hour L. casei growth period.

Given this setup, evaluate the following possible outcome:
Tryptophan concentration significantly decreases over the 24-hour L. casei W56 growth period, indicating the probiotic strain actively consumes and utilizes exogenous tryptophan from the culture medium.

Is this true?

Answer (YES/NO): NO